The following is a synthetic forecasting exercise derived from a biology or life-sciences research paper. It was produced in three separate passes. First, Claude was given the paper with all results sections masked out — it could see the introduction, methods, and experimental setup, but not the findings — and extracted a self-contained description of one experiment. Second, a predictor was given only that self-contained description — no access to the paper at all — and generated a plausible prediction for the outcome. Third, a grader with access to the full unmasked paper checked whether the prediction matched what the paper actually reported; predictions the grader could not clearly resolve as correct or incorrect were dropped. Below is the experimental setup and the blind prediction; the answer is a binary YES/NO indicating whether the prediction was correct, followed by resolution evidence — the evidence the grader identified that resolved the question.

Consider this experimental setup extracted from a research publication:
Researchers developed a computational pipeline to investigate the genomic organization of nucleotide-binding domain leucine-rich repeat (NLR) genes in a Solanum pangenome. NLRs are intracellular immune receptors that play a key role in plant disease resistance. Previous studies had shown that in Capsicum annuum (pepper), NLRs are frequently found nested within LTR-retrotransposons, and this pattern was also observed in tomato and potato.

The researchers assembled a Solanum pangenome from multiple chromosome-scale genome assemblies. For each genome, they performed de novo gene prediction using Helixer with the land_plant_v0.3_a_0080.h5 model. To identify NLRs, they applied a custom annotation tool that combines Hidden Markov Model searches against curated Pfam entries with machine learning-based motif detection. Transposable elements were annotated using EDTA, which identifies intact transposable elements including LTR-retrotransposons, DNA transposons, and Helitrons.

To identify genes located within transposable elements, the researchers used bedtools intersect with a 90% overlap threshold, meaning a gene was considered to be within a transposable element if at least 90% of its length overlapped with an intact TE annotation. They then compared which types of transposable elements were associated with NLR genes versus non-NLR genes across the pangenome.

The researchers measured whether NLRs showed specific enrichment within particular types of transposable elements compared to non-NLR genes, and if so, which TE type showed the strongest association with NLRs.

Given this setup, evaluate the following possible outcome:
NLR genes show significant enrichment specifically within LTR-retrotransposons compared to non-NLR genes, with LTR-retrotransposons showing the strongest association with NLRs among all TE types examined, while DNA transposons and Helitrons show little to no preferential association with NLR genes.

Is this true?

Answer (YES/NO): NO